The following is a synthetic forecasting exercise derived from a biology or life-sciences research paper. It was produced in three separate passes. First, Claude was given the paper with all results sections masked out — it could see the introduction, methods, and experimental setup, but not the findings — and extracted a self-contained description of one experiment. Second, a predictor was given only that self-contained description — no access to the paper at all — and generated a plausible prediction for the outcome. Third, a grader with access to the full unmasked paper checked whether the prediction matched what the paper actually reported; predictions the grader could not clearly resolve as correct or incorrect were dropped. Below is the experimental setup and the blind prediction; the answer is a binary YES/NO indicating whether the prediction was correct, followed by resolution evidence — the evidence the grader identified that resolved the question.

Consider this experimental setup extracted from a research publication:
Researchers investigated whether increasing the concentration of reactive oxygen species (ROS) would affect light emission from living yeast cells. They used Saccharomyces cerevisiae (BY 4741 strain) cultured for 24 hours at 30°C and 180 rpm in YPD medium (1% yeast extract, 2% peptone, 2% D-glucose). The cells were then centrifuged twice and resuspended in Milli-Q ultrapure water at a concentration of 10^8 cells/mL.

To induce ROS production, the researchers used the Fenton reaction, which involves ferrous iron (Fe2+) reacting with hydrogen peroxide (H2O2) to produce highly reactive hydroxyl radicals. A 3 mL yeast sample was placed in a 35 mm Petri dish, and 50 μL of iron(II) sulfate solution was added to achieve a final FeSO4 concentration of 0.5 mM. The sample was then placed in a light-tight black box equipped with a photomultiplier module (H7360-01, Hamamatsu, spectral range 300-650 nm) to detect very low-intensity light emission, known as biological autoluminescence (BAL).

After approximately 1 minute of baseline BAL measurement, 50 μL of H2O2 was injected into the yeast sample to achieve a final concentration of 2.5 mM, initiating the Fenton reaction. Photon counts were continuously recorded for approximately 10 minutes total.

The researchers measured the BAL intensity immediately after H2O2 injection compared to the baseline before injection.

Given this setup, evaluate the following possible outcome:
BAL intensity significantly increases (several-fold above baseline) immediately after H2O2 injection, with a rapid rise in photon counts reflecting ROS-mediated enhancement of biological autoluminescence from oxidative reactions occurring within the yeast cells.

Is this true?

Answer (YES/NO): YES